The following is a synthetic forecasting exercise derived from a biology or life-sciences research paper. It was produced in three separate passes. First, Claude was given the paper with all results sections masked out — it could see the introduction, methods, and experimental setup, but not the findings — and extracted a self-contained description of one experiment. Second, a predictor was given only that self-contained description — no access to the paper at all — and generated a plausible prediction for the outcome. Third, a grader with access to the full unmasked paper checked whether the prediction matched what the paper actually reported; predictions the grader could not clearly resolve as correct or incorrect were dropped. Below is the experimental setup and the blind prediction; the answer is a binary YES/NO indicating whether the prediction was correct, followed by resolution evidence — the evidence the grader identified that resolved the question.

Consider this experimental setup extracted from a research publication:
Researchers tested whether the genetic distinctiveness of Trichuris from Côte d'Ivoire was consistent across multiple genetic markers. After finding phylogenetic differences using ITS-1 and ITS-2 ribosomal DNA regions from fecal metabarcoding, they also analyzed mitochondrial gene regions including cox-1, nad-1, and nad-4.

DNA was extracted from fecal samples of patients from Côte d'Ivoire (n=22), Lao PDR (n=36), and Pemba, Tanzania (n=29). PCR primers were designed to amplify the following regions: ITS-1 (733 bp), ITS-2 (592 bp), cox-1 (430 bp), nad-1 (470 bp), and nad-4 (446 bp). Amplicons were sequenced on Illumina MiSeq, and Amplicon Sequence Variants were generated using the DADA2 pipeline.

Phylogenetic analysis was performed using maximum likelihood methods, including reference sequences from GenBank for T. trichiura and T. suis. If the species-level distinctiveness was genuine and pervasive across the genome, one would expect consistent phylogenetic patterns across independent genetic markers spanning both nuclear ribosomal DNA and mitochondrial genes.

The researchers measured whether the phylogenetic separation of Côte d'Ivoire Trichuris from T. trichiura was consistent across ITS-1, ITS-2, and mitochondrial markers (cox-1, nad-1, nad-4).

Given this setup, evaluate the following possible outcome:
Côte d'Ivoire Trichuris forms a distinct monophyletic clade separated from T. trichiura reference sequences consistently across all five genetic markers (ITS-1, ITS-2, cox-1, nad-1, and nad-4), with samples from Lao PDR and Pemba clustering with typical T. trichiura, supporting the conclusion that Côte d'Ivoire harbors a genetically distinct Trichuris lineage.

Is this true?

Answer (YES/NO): NO